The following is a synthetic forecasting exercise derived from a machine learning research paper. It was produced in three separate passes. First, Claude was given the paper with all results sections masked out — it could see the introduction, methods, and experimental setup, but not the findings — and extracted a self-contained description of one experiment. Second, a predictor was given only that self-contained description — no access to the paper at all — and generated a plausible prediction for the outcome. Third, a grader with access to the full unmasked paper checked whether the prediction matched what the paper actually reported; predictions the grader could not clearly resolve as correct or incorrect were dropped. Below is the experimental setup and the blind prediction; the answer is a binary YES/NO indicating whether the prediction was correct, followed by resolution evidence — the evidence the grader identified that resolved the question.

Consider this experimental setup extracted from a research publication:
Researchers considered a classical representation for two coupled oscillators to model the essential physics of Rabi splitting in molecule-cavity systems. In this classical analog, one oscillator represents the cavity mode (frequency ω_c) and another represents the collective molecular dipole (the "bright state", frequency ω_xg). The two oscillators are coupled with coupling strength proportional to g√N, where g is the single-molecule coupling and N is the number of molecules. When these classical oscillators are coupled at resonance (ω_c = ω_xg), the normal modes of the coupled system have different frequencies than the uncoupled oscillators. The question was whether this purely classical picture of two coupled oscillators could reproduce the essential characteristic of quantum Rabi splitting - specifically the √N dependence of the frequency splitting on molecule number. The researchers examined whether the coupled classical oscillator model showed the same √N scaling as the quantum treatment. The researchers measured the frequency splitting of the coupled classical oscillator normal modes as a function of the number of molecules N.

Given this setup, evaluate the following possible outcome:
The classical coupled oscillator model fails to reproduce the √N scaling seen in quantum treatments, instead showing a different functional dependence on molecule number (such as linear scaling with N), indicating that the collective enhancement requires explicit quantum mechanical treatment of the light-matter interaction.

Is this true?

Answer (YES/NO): NO